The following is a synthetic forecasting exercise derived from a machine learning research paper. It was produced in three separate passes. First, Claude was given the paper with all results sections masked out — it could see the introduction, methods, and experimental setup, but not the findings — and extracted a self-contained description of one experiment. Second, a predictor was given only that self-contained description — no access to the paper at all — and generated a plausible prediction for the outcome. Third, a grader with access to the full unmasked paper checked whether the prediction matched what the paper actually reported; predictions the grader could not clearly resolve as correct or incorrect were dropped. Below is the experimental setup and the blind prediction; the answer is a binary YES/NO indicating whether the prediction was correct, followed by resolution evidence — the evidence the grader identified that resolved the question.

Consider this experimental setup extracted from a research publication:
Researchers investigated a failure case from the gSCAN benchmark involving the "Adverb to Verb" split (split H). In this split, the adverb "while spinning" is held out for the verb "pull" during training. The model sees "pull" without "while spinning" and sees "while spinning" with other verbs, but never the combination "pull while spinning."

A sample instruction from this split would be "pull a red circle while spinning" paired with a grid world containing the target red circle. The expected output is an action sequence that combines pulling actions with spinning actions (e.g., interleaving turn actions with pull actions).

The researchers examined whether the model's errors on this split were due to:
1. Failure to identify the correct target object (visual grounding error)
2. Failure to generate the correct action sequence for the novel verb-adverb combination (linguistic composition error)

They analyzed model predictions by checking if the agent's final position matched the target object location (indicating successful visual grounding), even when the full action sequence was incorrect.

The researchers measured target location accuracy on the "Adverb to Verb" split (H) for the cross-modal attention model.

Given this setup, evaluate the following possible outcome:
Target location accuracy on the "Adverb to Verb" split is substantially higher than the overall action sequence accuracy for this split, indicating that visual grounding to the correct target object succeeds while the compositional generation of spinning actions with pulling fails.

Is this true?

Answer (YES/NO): YES